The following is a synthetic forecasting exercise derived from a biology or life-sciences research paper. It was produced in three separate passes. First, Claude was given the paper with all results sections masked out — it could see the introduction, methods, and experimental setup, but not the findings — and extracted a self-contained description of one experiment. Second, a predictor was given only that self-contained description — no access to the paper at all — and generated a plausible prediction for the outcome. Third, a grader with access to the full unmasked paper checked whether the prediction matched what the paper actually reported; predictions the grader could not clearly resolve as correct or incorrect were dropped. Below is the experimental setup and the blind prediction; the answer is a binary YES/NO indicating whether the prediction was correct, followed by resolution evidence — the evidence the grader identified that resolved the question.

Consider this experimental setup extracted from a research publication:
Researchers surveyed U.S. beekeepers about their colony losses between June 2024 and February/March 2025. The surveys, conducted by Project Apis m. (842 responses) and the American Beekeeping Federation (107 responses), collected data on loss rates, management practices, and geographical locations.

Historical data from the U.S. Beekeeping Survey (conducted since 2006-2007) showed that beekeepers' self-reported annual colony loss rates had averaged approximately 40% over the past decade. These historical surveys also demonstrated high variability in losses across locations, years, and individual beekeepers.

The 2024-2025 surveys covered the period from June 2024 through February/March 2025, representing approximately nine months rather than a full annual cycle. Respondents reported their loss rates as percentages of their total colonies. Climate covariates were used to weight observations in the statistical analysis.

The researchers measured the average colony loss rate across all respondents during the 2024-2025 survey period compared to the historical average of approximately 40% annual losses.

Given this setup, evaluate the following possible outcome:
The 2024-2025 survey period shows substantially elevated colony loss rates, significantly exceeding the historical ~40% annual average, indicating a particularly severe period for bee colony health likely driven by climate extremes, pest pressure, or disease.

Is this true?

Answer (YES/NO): NO